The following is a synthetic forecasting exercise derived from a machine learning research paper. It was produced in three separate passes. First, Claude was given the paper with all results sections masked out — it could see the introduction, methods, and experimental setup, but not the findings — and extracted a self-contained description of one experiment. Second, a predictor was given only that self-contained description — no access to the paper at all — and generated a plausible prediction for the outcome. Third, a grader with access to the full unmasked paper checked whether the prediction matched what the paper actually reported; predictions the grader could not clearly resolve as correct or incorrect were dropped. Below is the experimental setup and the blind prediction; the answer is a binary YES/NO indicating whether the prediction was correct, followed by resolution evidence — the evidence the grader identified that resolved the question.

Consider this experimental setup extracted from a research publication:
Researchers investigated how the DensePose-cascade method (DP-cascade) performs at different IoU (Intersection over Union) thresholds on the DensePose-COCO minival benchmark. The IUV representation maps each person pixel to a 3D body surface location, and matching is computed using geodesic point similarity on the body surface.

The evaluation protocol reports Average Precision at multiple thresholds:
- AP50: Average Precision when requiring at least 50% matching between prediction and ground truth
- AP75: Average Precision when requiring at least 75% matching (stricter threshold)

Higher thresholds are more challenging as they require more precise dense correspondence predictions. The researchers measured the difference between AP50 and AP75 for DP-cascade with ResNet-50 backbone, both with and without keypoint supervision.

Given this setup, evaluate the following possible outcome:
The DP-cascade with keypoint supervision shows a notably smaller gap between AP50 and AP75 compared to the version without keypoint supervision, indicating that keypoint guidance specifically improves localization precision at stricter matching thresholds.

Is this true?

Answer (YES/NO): NO